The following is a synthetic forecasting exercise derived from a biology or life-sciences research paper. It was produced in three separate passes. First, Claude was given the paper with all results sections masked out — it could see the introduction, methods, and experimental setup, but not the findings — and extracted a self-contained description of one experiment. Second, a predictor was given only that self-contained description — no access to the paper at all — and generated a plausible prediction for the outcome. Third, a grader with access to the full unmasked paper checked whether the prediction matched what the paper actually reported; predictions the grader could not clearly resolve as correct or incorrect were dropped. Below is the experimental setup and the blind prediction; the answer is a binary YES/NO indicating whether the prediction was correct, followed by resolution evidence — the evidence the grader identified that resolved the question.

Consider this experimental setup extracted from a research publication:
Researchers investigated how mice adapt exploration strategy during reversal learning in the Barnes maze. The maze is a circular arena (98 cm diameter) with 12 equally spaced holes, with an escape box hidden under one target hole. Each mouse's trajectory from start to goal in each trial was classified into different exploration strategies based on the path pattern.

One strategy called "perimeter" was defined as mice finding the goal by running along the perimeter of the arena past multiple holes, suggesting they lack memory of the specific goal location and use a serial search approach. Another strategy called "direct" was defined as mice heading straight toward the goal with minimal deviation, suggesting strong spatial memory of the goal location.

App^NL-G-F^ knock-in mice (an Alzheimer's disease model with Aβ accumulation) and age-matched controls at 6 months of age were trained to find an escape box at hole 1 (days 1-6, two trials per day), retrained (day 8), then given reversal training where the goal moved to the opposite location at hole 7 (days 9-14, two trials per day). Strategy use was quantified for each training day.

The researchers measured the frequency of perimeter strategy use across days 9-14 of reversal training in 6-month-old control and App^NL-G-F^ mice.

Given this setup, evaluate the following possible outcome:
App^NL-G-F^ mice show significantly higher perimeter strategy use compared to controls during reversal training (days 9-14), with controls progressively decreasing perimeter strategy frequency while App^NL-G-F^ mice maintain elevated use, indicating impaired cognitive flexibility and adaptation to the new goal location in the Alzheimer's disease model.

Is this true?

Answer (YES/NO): NO